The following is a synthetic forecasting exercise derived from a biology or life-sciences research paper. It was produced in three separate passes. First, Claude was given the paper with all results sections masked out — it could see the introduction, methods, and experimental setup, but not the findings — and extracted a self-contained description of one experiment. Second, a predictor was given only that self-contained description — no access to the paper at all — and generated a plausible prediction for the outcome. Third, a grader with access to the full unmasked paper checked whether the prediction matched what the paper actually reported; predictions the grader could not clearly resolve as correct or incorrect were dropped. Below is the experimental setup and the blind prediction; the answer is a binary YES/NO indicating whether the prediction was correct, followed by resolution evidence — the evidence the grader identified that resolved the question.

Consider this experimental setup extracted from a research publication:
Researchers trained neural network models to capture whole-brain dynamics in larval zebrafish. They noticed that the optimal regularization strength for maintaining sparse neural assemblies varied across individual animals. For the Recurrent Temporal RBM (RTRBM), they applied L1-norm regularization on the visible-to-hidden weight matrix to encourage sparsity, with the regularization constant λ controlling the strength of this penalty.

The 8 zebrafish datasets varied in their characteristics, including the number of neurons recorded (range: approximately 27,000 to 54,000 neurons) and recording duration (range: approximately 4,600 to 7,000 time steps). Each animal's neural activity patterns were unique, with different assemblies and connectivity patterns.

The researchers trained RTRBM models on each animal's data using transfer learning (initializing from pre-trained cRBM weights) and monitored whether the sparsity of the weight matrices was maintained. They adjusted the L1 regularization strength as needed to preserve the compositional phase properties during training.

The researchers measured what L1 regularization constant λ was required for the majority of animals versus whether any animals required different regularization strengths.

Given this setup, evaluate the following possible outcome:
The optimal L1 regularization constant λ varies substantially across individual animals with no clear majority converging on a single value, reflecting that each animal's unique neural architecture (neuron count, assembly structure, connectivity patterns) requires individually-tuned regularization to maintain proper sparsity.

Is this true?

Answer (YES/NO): NO